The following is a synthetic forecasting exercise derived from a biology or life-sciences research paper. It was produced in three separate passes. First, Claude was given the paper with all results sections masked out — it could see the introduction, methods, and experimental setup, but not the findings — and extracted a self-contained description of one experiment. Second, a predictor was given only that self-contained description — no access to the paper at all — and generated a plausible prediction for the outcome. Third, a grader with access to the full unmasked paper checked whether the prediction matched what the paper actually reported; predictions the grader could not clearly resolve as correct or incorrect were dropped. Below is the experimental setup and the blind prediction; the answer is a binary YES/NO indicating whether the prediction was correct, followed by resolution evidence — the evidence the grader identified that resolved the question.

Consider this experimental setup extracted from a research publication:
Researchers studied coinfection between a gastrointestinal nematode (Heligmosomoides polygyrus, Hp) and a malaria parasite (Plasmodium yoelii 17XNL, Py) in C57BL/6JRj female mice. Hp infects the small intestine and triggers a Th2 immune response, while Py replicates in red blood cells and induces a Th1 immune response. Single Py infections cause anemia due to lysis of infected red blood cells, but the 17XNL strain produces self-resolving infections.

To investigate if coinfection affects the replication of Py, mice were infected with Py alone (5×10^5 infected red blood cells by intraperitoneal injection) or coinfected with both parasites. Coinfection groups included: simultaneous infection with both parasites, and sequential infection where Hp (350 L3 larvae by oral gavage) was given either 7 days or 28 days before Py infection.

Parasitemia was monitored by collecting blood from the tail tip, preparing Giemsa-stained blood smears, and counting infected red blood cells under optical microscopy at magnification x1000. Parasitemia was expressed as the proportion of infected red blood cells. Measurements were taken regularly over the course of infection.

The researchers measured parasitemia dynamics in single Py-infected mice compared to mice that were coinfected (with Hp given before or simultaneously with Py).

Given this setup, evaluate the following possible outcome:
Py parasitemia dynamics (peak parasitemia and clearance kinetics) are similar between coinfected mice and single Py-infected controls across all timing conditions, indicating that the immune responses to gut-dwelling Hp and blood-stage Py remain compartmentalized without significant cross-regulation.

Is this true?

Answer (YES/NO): NO